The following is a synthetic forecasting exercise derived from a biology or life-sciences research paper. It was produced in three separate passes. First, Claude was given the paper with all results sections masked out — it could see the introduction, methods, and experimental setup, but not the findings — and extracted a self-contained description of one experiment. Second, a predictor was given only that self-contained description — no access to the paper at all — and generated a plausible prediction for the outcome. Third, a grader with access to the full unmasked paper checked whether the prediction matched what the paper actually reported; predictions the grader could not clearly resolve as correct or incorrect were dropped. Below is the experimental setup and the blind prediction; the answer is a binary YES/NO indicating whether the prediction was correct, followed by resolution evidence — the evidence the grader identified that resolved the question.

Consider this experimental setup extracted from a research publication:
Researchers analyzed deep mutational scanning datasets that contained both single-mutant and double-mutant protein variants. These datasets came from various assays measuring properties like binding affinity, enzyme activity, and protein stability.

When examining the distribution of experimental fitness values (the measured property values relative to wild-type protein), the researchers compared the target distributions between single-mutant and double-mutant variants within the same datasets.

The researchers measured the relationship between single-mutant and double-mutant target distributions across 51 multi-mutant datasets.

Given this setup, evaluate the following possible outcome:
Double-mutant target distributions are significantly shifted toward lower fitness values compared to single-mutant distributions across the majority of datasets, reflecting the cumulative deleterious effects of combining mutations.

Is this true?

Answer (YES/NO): NO